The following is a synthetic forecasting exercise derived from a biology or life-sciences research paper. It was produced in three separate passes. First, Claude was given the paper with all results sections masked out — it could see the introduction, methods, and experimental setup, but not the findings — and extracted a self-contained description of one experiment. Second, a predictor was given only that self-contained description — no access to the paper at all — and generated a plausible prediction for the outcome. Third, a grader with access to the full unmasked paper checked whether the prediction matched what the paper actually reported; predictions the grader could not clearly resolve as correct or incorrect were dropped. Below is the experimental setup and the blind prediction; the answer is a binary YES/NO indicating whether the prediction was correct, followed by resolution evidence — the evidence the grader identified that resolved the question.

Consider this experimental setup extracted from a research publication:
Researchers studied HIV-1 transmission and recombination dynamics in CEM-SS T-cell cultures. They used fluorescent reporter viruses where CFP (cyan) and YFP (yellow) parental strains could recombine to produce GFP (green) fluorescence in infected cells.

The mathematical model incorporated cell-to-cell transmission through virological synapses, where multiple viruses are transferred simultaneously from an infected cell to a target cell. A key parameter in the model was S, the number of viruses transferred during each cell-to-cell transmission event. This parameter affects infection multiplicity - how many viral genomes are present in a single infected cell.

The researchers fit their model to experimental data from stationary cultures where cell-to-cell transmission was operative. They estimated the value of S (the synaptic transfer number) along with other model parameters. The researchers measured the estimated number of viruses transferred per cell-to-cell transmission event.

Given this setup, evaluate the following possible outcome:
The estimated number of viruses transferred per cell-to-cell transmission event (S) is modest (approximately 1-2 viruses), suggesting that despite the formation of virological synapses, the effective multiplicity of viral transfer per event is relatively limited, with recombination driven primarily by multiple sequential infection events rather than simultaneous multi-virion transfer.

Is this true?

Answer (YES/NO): NO